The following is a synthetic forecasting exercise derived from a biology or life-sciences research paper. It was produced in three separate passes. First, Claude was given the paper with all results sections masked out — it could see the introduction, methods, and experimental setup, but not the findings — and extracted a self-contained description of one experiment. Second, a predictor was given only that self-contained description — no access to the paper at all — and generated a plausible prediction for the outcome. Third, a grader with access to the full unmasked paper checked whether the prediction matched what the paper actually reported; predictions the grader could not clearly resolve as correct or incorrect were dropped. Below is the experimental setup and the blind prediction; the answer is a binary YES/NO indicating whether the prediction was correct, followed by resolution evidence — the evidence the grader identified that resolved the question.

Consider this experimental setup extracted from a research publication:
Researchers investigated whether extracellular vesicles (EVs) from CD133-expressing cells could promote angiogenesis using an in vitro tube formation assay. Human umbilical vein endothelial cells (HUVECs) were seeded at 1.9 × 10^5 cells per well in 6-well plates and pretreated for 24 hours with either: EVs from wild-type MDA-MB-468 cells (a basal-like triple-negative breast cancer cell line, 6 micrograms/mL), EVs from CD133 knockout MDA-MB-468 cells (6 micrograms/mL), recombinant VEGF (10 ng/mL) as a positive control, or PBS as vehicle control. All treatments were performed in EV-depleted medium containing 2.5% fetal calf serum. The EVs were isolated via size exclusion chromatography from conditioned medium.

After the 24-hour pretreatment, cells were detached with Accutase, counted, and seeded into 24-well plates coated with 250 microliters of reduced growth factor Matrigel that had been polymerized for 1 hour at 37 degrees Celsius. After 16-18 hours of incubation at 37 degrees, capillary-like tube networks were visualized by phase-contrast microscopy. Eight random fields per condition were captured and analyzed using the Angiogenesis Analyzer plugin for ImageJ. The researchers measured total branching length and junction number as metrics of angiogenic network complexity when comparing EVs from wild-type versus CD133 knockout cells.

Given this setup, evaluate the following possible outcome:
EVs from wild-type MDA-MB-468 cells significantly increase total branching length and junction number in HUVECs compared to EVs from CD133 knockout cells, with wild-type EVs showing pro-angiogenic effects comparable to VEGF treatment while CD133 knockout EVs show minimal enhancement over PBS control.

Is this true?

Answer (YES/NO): YES